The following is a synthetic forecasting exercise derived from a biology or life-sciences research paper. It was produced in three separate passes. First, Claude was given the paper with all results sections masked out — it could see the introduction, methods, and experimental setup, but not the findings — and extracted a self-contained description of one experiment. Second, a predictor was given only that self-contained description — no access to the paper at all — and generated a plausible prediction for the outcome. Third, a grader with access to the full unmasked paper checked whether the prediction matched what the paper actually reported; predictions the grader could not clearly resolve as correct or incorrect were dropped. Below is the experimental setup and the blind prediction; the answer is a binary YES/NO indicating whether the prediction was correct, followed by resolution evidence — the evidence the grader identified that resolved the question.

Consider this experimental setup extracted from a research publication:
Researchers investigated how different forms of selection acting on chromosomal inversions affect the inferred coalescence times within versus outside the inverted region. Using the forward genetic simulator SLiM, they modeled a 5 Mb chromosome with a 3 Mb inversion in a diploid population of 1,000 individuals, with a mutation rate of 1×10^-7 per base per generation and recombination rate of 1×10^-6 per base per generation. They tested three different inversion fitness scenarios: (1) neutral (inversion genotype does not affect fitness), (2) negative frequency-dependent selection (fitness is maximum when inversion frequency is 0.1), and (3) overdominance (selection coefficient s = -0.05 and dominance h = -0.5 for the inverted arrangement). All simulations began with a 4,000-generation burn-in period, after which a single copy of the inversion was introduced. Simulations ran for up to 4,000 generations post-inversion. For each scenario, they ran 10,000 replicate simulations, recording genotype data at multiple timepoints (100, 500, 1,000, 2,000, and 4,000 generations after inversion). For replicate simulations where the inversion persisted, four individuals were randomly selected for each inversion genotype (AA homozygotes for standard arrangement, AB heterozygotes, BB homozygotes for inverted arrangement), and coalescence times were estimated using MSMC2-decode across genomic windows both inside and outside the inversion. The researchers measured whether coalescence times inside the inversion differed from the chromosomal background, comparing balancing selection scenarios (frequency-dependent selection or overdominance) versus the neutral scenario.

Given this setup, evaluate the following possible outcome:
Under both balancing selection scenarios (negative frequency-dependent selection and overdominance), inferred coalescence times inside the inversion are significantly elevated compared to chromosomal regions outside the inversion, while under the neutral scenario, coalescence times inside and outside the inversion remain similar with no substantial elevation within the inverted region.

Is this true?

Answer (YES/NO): NO